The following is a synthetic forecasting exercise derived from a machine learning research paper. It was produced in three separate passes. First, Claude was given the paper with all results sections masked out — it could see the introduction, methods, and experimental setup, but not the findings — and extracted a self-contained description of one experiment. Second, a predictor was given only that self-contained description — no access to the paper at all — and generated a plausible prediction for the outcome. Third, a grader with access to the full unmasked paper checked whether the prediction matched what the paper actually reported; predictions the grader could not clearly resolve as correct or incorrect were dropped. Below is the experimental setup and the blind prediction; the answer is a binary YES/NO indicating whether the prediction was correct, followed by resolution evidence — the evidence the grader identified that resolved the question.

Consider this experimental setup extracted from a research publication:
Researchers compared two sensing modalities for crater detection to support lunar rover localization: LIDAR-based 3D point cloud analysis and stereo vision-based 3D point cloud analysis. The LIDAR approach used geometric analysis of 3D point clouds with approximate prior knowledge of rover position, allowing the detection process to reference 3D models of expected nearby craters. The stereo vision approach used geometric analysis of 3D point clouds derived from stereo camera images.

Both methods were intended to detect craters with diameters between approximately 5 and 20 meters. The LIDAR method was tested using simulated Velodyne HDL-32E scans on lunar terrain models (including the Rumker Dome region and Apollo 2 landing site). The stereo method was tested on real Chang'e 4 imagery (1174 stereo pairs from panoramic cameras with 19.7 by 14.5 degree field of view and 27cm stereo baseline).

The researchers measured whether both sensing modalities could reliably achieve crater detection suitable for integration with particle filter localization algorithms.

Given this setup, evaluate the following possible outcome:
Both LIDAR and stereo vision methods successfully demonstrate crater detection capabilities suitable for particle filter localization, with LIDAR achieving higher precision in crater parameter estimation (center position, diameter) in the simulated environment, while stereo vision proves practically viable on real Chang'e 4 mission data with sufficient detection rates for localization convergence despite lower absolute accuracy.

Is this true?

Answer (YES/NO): NO